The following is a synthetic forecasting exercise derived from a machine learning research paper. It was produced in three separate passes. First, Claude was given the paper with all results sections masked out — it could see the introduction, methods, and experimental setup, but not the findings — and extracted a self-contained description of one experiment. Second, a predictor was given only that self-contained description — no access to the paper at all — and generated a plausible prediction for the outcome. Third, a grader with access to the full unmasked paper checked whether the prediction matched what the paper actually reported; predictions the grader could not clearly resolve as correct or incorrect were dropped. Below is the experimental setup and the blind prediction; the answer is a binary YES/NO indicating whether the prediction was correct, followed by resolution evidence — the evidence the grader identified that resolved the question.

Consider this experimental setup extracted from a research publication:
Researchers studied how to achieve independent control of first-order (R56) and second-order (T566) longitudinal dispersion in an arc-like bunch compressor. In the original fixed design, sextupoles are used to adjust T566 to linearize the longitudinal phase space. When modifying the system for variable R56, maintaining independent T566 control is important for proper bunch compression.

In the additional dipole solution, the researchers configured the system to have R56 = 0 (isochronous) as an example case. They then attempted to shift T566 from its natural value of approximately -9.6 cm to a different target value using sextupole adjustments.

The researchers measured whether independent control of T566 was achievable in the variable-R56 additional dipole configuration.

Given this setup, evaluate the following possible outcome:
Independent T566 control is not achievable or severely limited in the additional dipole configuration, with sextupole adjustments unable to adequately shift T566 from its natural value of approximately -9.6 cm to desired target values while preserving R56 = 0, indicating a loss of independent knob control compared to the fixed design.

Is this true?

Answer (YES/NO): NO